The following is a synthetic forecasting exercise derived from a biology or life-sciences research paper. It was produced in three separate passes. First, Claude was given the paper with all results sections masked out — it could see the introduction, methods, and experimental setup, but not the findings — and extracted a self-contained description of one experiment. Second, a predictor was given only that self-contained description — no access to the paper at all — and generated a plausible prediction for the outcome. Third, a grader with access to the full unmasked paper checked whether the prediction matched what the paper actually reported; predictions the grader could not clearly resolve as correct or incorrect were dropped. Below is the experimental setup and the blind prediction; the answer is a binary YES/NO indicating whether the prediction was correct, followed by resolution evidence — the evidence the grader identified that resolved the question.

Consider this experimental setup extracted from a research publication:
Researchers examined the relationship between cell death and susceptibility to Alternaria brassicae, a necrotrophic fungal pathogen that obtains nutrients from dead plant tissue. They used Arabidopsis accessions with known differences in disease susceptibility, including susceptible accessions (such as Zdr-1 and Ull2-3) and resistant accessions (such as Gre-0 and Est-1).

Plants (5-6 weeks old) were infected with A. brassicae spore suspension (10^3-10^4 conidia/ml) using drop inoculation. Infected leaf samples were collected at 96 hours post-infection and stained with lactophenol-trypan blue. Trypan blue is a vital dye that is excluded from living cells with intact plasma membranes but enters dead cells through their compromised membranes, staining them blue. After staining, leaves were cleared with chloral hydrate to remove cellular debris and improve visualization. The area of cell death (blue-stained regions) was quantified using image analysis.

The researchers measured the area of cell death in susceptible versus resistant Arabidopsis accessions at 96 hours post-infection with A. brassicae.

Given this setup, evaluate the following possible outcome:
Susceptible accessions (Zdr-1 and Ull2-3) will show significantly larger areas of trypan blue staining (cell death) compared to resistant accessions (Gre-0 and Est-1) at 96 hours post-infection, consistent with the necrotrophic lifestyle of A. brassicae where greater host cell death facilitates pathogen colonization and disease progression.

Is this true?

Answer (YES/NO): NO